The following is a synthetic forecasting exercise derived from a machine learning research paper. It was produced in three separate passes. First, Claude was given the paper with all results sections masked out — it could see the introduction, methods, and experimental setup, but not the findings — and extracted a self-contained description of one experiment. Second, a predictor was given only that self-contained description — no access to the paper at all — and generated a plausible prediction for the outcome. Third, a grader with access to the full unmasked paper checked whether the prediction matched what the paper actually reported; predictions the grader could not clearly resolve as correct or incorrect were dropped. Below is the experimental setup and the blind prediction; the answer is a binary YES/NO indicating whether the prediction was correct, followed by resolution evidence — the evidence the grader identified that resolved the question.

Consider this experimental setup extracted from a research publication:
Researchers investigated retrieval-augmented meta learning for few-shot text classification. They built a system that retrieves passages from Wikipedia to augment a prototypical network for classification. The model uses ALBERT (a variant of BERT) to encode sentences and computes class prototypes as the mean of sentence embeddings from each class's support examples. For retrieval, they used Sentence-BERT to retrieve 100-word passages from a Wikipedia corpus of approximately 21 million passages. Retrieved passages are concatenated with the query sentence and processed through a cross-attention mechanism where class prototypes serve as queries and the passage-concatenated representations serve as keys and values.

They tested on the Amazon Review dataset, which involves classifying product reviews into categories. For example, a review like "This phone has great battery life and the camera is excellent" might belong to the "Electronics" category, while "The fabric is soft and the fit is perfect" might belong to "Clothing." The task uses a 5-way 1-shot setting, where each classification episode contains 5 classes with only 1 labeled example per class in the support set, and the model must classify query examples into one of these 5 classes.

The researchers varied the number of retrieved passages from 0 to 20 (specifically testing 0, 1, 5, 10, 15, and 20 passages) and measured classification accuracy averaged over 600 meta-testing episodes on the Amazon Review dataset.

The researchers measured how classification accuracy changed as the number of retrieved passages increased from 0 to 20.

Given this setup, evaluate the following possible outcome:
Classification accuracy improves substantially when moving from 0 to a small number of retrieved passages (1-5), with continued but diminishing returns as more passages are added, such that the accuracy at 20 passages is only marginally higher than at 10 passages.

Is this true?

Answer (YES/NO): YES